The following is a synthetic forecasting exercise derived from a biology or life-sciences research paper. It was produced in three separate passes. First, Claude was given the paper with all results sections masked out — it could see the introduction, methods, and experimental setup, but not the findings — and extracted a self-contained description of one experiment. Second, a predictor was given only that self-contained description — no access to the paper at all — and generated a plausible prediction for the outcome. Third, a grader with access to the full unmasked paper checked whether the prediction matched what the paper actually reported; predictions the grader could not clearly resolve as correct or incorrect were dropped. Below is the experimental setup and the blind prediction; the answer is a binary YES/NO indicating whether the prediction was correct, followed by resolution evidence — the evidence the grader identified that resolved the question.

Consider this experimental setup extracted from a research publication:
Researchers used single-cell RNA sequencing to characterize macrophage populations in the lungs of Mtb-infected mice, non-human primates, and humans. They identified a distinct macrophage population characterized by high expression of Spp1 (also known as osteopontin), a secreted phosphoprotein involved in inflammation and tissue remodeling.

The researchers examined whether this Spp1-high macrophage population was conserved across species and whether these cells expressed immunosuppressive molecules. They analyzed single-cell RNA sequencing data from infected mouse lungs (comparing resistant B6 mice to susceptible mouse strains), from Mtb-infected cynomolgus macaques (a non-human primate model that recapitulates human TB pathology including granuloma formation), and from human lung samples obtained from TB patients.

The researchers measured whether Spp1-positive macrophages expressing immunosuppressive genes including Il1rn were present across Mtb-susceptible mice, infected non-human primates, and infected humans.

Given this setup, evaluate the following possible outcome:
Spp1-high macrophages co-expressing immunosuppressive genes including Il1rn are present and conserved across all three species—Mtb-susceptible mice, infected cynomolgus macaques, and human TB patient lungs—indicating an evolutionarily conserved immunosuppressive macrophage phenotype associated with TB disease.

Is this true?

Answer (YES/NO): YES